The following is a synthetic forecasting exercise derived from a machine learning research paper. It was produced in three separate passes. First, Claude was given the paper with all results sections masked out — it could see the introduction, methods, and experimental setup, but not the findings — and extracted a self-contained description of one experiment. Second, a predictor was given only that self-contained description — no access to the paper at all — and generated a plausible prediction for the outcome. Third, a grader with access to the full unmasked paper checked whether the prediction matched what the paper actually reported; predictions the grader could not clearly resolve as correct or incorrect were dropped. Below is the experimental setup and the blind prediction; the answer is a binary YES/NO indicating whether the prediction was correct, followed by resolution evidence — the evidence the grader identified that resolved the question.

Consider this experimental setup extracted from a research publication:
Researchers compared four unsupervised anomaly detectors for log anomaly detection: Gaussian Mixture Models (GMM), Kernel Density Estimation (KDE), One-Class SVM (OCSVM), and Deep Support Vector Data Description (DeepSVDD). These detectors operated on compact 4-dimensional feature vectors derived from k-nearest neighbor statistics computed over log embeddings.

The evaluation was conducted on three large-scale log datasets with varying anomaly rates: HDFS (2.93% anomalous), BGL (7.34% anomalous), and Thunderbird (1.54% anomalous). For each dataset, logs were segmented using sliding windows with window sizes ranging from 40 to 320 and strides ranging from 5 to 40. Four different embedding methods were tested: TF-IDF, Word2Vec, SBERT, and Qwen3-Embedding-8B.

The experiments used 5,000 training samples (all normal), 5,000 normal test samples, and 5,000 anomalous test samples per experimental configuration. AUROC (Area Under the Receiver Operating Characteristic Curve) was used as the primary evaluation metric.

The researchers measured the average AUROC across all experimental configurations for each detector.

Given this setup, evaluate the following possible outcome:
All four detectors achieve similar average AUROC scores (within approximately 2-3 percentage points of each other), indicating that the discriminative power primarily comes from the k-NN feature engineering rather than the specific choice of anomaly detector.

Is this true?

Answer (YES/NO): NO